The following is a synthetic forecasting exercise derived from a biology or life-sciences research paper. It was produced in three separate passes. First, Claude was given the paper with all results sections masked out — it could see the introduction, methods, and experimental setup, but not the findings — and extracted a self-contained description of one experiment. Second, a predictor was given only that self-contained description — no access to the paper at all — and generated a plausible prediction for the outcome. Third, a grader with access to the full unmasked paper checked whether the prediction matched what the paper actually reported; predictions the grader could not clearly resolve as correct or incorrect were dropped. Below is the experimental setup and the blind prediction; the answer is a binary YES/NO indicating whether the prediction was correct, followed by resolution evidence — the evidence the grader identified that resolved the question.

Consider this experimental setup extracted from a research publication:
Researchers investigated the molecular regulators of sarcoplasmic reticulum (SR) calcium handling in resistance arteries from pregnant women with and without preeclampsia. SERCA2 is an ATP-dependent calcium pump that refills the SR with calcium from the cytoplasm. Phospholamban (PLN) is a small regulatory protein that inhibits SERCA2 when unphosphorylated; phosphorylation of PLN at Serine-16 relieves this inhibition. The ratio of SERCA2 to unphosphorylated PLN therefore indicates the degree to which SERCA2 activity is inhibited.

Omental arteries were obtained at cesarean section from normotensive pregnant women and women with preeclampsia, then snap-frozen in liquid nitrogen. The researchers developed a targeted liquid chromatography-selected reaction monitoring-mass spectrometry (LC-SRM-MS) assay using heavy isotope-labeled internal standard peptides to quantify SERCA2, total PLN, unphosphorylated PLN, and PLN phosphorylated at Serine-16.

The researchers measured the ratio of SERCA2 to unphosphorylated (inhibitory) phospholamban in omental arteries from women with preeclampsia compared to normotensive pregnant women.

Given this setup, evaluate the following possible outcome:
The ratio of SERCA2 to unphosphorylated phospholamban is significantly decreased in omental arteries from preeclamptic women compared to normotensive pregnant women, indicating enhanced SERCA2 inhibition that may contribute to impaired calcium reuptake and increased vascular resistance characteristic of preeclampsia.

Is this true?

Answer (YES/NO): YES